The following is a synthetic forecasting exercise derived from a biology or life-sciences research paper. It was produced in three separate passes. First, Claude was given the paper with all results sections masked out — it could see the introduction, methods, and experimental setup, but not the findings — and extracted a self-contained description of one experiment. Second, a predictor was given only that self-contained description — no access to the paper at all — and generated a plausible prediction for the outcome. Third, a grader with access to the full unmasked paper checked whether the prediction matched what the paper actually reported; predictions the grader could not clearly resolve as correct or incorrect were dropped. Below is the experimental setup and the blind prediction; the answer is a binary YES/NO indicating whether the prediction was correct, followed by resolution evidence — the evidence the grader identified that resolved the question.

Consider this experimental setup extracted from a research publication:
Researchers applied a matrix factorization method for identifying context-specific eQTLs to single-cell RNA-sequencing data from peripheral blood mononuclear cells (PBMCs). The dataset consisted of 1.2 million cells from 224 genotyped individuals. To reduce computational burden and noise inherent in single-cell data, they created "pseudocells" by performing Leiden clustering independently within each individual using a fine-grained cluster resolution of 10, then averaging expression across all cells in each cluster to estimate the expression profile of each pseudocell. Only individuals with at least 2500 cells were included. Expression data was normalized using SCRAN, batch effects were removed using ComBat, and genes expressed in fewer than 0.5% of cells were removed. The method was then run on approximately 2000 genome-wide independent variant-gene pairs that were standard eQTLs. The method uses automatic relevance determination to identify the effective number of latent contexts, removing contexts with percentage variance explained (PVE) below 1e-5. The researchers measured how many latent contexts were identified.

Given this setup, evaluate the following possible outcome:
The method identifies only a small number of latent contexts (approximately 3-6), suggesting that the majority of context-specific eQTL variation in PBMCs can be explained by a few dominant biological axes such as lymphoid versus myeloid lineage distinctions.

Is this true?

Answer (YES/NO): YES